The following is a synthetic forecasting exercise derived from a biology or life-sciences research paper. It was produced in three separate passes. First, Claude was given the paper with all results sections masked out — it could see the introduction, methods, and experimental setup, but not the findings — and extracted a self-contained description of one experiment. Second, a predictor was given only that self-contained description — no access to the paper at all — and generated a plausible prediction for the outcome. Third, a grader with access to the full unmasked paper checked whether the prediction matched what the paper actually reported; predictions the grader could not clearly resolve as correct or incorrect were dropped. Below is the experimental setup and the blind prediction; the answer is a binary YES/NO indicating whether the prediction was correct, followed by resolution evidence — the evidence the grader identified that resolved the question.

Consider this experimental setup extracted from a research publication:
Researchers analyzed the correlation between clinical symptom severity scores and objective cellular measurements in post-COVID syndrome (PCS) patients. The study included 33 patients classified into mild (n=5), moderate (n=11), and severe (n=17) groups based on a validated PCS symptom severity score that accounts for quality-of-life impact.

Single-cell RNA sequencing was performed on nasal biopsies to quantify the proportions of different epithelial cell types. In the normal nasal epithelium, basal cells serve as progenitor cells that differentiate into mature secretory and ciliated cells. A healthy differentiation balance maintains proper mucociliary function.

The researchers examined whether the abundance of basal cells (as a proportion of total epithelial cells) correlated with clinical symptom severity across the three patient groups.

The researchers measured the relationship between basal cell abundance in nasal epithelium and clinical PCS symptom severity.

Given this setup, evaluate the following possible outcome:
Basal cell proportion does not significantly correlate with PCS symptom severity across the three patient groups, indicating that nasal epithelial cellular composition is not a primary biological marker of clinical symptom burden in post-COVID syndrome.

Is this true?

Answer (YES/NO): NO